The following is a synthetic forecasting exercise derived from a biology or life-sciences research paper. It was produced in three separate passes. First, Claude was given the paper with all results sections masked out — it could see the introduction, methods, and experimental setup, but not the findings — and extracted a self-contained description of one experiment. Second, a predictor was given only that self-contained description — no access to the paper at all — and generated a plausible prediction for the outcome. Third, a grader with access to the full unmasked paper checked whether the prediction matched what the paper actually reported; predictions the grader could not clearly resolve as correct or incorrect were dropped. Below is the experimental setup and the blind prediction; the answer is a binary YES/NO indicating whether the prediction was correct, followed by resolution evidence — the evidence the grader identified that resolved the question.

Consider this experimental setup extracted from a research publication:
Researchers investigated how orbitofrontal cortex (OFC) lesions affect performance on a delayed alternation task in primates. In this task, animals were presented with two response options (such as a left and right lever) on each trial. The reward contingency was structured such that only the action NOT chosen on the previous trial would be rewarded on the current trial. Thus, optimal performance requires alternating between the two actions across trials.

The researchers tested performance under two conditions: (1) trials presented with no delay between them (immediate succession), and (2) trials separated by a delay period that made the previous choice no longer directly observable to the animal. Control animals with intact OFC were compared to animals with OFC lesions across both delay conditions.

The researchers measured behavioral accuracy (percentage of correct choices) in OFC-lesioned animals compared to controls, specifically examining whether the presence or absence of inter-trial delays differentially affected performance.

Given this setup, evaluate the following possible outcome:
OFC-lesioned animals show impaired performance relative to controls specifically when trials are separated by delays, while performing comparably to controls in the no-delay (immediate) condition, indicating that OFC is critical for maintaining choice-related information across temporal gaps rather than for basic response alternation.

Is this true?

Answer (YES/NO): YES